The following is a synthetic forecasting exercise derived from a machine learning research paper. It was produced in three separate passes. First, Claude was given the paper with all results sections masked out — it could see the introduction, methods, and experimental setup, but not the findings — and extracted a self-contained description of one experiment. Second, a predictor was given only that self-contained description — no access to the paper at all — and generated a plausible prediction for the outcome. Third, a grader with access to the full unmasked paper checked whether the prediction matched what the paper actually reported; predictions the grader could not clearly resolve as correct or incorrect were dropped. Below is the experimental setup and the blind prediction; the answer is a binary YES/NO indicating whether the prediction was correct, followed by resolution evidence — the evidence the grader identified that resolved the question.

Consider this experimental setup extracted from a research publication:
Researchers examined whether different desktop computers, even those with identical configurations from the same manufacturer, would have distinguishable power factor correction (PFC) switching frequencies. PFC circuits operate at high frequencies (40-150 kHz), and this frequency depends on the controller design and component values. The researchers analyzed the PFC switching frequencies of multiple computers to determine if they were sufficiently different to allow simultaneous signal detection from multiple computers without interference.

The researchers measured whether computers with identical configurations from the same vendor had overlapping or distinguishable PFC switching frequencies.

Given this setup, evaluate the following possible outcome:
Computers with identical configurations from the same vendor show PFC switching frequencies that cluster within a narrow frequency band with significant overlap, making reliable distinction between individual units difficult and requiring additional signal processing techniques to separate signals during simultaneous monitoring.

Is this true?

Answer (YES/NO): NO